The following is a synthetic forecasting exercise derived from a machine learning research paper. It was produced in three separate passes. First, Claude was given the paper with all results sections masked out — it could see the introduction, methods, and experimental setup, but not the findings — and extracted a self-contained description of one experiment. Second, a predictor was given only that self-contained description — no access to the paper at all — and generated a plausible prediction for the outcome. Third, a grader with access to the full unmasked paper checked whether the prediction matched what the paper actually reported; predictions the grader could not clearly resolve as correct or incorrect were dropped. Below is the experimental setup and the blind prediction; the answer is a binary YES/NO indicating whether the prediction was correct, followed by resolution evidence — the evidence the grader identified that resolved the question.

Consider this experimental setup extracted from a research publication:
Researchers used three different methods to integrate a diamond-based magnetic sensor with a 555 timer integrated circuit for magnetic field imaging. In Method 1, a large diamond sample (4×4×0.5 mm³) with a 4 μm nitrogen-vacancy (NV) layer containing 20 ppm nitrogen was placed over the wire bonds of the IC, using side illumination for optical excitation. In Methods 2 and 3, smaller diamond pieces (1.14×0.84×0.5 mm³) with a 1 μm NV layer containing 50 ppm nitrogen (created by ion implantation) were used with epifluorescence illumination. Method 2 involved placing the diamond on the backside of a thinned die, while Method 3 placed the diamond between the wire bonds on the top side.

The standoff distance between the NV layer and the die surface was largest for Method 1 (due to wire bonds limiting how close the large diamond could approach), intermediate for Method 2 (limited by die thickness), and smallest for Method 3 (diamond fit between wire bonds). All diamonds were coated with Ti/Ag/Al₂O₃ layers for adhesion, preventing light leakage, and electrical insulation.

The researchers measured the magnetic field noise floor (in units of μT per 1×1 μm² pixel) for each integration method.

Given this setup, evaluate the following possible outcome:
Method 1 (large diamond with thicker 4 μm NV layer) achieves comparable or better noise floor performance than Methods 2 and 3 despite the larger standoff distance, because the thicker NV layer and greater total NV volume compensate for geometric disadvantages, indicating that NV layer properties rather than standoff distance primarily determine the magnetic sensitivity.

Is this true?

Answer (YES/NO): NO